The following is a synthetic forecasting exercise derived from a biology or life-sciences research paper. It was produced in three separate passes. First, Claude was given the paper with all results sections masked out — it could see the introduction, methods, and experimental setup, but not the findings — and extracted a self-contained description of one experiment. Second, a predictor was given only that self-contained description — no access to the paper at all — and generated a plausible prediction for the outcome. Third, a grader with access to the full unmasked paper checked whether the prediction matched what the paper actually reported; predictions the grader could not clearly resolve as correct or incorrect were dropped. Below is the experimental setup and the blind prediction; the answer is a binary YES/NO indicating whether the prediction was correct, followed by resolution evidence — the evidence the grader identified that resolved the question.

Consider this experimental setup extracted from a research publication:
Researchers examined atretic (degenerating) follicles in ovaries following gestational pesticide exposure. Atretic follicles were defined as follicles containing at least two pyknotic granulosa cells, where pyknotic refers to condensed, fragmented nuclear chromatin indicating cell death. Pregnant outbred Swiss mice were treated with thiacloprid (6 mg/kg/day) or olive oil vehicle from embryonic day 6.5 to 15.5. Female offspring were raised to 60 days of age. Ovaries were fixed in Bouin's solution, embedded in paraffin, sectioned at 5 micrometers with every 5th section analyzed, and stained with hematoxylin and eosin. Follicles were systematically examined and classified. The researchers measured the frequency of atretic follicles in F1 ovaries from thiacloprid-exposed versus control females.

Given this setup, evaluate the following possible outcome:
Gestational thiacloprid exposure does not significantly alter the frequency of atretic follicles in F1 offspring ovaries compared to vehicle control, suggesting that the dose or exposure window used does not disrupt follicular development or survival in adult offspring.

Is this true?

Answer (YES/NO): NO